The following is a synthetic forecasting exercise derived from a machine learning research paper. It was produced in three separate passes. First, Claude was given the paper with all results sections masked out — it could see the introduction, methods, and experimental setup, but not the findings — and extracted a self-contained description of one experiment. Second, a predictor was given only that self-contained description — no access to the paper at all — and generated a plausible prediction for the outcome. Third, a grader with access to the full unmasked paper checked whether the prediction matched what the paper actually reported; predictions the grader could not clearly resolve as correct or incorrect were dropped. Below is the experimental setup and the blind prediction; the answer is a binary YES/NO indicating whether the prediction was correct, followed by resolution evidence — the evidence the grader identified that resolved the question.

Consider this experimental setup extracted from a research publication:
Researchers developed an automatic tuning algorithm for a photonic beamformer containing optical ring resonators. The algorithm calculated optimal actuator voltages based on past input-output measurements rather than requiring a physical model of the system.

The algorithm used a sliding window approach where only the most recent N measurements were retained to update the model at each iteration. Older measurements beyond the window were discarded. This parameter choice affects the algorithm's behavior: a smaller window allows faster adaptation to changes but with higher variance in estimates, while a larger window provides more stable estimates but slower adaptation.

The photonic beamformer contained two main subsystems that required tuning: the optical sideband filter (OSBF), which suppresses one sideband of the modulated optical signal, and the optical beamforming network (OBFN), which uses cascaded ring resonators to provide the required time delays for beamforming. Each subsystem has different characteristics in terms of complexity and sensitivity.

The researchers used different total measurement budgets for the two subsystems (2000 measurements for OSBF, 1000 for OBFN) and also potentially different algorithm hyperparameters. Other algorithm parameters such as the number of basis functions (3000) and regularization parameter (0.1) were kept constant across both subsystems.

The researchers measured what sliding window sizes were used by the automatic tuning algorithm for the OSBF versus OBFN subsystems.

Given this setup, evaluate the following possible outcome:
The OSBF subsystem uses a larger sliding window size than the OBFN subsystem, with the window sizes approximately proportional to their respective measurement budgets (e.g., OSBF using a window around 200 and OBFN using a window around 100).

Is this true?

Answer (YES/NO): NO